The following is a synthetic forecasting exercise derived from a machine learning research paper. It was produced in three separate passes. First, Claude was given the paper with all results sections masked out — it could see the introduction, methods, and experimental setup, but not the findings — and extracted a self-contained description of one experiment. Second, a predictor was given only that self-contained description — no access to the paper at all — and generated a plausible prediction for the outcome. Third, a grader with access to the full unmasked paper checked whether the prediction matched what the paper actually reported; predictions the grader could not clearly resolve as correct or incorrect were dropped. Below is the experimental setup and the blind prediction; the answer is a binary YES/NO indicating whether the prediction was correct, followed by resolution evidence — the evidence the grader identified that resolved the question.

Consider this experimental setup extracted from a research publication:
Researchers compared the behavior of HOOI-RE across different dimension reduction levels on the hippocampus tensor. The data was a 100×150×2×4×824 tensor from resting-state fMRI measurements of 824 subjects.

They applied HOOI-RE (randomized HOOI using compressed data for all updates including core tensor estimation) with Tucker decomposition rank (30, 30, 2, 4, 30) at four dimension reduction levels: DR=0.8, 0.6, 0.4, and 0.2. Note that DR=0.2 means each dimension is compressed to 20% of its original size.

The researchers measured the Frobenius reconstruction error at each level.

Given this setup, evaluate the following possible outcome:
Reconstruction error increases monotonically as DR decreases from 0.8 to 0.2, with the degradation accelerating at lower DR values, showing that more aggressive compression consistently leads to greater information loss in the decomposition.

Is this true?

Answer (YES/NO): YES